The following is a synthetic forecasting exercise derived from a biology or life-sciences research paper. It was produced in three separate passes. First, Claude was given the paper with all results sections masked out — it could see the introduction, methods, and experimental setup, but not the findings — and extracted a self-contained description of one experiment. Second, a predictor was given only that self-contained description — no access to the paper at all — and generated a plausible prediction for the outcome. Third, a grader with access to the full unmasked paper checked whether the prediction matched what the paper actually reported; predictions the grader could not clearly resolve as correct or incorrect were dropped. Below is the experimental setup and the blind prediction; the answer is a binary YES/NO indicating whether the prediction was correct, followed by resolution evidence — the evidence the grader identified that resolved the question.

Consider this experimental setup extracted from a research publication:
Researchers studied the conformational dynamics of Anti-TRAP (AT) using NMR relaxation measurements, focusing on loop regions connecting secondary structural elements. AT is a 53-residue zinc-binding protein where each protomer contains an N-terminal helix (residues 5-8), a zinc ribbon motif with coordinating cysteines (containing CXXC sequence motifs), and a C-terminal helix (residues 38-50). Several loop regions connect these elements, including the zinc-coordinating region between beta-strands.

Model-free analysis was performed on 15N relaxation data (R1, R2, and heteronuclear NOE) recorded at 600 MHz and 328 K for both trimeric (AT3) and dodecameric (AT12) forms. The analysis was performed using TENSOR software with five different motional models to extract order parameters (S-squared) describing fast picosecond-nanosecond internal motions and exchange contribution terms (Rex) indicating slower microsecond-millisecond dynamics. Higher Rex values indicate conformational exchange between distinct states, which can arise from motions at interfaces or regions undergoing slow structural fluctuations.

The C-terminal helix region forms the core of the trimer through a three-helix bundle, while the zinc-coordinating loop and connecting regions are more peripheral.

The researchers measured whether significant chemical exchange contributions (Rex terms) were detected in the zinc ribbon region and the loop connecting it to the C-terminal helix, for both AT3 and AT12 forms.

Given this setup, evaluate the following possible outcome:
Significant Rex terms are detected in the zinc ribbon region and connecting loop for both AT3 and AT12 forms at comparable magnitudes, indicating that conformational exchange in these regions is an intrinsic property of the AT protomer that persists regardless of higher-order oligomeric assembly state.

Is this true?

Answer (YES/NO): NO